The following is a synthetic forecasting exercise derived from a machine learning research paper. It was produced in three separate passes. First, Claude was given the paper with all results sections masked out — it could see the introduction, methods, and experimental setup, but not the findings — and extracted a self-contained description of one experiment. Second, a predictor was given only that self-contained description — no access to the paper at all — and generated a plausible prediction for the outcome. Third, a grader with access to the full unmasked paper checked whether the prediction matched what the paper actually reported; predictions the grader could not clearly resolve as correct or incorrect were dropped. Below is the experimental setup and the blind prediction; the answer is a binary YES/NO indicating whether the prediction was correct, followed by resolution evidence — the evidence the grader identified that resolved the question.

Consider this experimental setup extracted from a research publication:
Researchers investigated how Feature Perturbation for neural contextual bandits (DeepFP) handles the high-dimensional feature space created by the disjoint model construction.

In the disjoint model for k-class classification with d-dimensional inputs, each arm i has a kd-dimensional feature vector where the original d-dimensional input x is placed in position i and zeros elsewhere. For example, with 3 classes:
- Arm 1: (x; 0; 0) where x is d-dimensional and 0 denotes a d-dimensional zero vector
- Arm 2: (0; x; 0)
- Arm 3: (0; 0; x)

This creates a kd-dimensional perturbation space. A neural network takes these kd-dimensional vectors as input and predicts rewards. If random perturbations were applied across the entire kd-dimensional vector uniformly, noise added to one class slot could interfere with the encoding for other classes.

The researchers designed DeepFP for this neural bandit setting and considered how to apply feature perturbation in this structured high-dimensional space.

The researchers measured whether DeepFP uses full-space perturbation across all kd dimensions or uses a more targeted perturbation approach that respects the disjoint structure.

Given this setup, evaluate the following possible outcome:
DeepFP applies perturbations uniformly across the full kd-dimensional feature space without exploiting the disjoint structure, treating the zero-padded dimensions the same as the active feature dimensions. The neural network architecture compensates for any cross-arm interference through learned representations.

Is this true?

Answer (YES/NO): NO